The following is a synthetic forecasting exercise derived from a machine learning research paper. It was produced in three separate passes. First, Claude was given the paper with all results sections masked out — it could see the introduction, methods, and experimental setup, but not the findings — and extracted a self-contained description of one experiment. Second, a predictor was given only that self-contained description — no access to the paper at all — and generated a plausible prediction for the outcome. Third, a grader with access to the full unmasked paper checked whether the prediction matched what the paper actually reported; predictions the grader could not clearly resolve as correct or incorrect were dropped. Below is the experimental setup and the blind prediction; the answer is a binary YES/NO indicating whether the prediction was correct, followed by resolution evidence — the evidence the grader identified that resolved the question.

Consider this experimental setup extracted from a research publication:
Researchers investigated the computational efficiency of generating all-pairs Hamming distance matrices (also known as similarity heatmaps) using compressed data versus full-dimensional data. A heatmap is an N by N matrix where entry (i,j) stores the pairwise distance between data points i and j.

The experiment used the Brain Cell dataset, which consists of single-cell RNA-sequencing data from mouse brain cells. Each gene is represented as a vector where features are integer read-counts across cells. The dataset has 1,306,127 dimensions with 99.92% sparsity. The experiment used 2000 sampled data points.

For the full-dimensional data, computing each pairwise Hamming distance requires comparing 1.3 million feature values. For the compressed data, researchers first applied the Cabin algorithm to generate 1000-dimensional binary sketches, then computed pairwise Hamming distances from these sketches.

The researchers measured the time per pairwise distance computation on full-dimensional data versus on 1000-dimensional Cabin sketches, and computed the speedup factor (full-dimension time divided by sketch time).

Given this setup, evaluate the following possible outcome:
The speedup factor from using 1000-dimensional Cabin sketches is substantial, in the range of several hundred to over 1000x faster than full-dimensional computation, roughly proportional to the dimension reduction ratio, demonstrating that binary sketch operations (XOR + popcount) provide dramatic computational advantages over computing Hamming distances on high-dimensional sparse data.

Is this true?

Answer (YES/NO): NO